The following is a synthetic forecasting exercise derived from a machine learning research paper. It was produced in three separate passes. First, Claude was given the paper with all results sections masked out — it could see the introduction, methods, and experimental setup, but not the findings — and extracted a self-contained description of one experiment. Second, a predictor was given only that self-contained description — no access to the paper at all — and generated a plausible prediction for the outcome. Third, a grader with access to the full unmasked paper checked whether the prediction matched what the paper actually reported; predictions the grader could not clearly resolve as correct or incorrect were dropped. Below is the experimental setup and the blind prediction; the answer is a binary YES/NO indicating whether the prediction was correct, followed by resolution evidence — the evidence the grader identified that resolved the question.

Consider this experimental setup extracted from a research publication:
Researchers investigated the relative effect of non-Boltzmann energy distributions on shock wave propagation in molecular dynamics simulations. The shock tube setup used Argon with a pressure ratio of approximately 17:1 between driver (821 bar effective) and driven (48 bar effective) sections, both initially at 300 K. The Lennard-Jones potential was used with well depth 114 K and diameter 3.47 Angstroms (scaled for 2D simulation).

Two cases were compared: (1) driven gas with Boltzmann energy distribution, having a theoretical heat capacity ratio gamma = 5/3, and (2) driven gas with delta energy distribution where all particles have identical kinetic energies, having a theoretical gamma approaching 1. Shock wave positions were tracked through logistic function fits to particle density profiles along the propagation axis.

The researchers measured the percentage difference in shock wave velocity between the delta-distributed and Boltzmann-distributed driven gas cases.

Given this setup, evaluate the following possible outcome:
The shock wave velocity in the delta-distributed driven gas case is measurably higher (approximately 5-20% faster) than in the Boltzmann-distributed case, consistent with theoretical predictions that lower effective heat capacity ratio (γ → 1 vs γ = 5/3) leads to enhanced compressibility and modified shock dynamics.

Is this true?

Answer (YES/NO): NO